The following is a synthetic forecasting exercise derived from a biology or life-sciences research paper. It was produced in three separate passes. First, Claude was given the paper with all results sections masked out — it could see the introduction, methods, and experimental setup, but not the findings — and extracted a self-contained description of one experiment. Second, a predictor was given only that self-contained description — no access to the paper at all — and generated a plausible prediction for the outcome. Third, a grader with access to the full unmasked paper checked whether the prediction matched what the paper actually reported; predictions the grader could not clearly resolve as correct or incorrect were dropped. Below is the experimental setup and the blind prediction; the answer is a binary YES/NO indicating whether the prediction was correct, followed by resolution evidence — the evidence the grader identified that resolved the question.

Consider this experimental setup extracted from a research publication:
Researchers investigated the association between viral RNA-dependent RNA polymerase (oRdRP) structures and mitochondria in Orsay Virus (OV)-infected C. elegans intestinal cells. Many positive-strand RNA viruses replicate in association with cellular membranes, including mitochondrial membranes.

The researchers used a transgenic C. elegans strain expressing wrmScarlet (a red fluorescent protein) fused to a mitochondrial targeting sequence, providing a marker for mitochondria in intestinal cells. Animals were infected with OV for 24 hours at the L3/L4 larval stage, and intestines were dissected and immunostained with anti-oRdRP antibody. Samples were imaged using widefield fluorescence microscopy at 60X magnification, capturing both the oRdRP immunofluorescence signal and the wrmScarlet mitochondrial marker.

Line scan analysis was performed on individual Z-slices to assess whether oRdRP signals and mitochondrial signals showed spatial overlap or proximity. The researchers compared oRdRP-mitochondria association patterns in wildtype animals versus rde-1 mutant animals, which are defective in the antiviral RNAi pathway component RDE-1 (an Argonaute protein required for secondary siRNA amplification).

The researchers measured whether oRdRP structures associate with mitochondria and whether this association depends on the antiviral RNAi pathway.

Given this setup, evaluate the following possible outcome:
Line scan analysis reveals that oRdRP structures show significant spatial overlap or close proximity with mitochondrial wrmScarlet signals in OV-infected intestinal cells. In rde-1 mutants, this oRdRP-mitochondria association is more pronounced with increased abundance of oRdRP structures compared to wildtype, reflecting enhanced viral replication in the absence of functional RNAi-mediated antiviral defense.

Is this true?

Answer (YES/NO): NO